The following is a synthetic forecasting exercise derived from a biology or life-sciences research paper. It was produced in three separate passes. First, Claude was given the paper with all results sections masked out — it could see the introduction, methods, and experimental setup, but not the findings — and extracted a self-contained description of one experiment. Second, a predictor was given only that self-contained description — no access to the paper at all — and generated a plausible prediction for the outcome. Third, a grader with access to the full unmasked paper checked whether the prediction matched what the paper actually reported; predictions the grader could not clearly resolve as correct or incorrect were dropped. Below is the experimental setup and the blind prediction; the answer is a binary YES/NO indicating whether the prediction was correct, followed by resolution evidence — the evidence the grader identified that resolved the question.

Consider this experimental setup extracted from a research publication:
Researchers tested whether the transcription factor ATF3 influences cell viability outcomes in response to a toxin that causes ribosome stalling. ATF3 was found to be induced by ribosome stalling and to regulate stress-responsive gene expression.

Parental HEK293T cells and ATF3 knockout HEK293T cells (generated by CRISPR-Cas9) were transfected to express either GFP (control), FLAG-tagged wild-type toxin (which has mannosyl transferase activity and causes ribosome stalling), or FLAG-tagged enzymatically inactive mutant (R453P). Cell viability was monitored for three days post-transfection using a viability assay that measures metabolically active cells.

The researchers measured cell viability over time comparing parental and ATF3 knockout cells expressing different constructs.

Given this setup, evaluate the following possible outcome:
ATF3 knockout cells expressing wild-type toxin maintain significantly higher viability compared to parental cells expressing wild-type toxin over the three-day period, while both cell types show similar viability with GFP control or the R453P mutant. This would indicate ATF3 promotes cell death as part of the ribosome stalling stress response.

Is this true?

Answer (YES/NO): YES